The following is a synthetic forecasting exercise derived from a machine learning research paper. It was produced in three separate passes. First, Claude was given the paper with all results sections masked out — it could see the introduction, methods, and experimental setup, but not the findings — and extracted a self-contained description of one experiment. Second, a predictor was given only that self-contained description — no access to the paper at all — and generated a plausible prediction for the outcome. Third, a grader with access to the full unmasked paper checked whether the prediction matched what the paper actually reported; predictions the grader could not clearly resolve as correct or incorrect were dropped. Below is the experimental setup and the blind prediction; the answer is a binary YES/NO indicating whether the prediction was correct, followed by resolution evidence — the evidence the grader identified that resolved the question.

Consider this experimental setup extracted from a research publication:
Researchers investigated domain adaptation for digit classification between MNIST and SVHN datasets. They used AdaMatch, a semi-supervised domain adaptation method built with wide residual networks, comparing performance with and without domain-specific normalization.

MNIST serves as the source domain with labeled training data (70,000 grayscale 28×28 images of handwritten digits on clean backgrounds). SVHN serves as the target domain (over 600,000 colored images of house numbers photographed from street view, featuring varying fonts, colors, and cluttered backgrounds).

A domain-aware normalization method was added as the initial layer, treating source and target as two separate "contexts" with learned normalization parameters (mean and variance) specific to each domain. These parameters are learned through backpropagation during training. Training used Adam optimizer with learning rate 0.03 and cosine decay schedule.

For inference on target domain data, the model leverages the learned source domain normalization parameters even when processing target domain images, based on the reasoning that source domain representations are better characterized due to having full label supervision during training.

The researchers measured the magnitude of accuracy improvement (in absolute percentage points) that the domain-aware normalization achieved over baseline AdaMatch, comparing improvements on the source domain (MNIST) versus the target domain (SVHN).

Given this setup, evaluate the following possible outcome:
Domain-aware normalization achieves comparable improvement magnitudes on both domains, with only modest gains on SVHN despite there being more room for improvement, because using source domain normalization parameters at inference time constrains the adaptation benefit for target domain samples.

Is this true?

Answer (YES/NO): NO